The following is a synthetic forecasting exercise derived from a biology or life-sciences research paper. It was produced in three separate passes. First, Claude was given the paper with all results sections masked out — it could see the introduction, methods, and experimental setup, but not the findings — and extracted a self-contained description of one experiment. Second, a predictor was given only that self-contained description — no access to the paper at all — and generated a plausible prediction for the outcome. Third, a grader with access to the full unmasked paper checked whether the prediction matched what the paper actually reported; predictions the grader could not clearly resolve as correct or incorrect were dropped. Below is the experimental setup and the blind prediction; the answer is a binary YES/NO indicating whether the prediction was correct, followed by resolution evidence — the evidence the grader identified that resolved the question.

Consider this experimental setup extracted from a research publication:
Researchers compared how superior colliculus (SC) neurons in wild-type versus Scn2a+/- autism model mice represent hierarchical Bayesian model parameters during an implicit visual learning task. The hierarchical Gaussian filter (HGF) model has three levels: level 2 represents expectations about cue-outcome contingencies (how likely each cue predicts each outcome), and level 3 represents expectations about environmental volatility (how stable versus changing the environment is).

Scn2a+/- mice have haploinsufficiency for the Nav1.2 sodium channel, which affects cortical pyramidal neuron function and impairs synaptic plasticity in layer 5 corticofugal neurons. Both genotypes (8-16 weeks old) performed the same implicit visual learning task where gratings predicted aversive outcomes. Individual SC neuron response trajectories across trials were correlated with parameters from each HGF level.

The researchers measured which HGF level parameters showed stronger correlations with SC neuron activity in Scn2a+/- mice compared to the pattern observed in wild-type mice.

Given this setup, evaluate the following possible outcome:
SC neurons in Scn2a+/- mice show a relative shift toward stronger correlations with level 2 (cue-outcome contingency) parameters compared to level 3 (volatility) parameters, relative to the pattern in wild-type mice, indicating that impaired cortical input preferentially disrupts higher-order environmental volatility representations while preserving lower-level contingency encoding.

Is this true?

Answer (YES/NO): NO